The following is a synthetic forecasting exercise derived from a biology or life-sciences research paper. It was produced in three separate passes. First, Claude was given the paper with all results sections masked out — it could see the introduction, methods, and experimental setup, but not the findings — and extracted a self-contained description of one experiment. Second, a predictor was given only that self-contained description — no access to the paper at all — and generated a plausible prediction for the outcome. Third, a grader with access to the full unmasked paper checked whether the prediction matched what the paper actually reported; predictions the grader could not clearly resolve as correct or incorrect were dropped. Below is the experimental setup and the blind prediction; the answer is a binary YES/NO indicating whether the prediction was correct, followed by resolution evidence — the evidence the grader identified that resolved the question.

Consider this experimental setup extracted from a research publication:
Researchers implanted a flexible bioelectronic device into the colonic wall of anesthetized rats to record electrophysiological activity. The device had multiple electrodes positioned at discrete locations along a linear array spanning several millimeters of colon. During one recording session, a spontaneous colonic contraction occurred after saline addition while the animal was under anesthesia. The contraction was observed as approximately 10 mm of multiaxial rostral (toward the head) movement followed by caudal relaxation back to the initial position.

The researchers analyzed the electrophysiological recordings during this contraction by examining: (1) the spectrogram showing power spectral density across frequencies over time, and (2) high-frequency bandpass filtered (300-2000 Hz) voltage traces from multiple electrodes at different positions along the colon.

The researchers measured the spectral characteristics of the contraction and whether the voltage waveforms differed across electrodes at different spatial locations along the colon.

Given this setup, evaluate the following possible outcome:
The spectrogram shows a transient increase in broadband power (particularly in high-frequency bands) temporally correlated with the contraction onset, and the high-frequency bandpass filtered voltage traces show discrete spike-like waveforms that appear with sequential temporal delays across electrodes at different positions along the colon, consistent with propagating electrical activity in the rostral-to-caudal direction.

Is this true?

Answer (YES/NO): NO